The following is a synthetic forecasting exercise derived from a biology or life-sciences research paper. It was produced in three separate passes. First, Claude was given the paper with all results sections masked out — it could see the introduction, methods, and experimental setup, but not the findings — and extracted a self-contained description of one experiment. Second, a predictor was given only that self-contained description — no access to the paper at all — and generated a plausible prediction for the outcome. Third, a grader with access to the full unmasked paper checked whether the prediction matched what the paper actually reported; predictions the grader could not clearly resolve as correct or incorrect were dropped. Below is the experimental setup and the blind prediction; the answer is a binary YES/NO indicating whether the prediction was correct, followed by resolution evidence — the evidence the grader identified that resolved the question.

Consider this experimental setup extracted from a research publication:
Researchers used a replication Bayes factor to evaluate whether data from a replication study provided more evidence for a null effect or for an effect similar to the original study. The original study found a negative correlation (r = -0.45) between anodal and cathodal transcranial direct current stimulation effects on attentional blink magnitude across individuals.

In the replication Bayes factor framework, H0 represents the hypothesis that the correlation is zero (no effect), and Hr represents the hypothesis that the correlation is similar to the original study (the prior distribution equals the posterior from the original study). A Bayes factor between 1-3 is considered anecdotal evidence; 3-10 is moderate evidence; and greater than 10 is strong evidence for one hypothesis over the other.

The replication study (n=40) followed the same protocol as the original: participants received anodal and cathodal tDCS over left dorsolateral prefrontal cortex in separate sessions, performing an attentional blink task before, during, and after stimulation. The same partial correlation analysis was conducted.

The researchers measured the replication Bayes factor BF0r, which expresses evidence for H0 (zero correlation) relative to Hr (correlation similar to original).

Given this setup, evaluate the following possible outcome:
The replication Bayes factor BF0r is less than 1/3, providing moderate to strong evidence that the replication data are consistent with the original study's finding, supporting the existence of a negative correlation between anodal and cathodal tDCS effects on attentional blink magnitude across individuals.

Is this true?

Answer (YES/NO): NO